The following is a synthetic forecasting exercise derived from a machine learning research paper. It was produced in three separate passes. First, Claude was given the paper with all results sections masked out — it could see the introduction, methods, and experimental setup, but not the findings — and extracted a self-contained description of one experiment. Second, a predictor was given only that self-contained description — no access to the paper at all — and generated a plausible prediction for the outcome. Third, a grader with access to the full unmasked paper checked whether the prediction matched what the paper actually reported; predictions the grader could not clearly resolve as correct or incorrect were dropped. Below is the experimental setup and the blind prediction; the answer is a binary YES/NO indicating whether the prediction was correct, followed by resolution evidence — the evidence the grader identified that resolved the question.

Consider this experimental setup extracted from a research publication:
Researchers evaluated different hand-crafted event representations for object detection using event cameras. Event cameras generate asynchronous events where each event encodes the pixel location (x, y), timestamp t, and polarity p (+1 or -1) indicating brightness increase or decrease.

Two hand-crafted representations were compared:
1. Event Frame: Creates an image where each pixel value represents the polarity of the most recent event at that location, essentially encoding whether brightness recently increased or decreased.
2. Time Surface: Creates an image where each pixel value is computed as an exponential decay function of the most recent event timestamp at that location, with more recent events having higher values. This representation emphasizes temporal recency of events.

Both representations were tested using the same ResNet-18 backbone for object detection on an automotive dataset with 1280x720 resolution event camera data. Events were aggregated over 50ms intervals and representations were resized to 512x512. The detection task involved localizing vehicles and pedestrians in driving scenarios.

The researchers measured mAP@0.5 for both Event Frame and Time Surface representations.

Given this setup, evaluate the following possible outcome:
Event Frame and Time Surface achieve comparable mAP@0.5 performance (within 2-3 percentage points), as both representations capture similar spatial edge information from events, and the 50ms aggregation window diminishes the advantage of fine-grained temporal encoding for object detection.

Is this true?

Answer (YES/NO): NO